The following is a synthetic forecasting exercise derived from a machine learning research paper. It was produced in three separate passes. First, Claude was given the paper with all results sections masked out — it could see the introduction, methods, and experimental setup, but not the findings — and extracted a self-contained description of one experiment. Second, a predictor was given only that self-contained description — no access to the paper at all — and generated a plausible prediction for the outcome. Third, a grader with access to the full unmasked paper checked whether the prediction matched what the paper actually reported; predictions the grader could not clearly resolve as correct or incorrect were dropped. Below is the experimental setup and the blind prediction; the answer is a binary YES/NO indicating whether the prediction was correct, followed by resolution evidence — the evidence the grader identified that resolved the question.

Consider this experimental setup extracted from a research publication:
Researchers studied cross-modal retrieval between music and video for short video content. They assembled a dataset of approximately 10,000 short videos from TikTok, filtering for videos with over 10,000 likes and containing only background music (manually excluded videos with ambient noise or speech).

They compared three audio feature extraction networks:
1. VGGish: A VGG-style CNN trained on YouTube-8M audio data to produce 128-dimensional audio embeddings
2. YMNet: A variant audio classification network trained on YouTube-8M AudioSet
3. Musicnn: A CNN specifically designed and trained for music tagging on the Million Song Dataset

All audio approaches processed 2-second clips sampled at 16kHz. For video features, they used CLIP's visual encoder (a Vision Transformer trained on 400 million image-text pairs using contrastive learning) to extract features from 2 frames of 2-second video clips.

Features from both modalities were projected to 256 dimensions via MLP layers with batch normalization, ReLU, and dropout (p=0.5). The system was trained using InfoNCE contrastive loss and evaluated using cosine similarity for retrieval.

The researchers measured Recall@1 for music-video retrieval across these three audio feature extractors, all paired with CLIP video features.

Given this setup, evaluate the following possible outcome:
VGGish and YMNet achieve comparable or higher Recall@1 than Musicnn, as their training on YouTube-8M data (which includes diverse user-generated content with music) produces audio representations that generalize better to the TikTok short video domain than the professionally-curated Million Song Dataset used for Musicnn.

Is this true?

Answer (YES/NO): NO